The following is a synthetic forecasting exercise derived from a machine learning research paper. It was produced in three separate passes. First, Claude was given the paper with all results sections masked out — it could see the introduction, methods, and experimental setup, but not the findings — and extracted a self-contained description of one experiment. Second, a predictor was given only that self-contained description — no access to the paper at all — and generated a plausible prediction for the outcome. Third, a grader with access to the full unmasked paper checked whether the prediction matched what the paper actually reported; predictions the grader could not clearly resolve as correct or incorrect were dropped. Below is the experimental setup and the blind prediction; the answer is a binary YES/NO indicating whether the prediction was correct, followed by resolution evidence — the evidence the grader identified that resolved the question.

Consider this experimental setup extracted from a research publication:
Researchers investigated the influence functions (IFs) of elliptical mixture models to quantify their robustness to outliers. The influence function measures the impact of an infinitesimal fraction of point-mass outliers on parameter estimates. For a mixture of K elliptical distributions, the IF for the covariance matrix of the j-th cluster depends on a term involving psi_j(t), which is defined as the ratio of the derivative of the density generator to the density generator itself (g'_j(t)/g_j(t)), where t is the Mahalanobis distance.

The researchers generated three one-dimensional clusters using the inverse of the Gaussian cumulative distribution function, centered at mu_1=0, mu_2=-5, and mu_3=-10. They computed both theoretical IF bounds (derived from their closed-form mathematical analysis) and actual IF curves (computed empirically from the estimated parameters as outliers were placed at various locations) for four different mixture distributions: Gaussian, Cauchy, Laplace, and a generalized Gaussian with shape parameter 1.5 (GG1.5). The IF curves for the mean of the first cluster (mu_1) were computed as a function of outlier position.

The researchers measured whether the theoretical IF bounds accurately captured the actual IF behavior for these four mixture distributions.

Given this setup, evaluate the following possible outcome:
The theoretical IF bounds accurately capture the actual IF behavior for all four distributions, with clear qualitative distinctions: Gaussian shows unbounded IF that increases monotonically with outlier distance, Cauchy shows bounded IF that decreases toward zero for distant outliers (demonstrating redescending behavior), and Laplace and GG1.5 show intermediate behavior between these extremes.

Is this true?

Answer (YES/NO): NO